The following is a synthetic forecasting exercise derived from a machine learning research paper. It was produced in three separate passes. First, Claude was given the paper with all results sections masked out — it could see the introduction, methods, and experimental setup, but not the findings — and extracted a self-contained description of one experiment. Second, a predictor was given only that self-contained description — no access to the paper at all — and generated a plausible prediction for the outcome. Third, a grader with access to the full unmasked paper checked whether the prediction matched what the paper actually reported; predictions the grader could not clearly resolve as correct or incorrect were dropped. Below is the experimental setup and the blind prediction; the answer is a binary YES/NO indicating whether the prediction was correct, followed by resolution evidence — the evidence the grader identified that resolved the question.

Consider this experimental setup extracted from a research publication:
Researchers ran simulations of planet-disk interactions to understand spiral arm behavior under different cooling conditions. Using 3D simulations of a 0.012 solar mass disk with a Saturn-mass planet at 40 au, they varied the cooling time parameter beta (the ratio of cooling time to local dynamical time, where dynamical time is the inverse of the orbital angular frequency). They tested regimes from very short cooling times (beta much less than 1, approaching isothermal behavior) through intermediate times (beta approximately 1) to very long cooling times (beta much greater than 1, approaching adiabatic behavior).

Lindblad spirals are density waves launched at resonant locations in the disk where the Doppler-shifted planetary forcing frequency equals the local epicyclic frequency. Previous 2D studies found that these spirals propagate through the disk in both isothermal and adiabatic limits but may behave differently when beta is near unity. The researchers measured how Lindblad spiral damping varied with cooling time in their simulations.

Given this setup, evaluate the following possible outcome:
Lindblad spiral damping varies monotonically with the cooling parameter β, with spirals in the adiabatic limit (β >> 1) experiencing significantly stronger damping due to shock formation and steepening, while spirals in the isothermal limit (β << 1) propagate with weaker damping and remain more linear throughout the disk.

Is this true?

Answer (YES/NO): NO